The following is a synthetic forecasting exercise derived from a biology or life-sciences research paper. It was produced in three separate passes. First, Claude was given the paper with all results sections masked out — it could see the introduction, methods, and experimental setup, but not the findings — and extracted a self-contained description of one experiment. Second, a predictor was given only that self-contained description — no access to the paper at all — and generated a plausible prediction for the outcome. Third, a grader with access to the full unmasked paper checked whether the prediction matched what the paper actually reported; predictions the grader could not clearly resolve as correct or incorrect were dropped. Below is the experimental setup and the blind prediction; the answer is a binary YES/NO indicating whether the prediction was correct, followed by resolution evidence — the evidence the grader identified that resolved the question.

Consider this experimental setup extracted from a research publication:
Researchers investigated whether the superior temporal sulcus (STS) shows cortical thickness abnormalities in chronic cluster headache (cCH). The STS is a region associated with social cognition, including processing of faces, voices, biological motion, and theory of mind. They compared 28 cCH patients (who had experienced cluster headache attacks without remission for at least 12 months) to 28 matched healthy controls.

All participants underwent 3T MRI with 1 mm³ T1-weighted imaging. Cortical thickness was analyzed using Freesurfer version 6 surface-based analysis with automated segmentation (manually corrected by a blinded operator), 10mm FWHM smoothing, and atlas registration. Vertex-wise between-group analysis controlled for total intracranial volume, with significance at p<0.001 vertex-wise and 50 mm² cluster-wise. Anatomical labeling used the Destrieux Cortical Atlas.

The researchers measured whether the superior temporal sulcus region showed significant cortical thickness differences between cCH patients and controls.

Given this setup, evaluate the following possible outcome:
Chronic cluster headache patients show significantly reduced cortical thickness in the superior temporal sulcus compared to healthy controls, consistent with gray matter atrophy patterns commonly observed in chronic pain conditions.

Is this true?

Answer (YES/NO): YES